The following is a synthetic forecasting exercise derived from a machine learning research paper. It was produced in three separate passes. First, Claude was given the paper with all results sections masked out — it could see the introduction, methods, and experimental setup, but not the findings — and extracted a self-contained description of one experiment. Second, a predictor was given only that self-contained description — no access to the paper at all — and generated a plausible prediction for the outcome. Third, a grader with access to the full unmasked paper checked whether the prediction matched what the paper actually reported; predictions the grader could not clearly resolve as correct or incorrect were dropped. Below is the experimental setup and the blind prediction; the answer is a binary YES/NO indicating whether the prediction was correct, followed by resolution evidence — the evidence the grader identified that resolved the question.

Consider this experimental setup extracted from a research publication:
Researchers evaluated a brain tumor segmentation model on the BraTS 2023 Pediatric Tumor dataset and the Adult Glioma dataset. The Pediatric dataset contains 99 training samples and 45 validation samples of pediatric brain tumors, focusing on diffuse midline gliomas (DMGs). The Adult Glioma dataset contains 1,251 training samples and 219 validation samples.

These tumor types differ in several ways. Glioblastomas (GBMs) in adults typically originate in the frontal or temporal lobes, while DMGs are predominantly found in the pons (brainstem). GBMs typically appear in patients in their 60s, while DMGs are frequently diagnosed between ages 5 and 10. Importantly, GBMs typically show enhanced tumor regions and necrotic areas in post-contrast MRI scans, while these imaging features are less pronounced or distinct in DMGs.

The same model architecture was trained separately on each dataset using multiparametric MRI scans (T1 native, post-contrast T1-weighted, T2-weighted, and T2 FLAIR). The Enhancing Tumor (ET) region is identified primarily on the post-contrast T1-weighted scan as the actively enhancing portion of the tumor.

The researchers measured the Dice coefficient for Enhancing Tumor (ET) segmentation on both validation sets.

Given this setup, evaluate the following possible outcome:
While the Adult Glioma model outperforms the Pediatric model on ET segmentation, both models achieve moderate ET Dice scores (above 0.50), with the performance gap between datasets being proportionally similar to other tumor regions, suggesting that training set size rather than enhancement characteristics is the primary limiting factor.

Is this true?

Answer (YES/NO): NO